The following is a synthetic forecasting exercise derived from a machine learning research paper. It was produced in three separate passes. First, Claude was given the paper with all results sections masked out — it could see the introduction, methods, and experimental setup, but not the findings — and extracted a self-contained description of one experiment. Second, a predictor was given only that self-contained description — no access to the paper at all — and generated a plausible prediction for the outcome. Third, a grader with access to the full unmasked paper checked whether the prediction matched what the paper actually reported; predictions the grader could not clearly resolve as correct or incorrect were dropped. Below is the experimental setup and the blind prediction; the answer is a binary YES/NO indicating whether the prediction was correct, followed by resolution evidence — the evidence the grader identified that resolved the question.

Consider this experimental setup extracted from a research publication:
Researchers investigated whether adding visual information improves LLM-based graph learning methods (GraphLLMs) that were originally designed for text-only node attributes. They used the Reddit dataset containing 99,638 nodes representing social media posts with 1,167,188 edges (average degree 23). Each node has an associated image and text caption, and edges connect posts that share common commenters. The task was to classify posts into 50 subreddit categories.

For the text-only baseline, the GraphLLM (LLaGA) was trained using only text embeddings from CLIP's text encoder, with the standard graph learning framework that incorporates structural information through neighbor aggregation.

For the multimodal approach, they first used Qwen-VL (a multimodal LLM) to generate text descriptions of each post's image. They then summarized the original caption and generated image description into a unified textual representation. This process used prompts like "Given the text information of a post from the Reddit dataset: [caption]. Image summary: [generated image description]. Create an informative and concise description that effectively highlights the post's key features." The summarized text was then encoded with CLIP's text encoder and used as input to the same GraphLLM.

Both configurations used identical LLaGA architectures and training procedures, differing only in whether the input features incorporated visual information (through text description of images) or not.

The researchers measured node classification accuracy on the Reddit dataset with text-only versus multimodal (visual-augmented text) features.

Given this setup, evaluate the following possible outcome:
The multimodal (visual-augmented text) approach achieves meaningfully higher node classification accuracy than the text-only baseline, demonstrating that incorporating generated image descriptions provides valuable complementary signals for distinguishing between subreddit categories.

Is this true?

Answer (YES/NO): YES